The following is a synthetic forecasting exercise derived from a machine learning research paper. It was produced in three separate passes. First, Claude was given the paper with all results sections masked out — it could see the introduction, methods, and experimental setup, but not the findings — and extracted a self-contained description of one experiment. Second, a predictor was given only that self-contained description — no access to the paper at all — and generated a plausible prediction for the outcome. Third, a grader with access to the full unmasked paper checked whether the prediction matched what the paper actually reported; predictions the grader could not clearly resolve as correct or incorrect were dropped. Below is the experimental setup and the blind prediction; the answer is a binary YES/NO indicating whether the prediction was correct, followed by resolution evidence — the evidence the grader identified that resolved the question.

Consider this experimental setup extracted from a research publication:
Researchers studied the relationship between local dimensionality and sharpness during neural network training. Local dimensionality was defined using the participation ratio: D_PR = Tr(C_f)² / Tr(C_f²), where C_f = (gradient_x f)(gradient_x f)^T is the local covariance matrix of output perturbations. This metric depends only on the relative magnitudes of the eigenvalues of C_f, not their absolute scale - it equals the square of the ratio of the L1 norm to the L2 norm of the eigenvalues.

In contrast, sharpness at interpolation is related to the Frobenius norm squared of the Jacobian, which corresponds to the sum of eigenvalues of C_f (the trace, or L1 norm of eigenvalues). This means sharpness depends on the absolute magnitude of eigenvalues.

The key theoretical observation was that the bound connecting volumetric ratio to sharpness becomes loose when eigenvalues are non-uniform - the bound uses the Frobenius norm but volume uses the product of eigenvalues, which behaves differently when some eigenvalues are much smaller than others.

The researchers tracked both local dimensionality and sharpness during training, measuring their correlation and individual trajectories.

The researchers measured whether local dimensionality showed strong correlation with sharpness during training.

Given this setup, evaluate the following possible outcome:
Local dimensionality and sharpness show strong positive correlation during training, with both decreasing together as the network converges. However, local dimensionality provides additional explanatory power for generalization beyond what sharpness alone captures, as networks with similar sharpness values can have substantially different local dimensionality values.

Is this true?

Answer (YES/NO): NO